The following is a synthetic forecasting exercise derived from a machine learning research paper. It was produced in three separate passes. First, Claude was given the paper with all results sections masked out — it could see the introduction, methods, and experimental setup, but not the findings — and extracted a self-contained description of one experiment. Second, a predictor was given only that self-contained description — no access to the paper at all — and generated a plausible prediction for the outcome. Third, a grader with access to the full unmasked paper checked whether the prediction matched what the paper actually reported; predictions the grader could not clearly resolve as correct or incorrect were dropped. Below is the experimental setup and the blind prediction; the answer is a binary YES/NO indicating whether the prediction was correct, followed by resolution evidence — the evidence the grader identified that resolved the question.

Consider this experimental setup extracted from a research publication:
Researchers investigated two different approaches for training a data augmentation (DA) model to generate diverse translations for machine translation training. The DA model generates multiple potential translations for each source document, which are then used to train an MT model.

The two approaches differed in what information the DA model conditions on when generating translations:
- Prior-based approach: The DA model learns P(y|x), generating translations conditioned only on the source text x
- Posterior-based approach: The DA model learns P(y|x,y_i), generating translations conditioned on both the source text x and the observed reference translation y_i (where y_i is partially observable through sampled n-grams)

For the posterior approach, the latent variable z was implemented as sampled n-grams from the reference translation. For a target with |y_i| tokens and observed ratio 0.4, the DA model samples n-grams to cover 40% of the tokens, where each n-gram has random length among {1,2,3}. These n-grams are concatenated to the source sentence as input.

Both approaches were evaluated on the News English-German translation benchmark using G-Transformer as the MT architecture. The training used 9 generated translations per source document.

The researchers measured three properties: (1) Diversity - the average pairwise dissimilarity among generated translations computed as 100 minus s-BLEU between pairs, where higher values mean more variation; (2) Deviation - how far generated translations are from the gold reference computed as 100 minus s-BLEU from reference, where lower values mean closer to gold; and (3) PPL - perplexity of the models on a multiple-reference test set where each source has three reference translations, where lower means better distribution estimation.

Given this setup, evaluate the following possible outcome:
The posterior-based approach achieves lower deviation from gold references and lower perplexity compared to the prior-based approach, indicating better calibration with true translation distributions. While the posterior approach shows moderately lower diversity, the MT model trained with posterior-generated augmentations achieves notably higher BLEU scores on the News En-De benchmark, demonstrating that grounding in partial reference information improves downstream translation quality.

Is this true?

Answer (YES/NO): NO